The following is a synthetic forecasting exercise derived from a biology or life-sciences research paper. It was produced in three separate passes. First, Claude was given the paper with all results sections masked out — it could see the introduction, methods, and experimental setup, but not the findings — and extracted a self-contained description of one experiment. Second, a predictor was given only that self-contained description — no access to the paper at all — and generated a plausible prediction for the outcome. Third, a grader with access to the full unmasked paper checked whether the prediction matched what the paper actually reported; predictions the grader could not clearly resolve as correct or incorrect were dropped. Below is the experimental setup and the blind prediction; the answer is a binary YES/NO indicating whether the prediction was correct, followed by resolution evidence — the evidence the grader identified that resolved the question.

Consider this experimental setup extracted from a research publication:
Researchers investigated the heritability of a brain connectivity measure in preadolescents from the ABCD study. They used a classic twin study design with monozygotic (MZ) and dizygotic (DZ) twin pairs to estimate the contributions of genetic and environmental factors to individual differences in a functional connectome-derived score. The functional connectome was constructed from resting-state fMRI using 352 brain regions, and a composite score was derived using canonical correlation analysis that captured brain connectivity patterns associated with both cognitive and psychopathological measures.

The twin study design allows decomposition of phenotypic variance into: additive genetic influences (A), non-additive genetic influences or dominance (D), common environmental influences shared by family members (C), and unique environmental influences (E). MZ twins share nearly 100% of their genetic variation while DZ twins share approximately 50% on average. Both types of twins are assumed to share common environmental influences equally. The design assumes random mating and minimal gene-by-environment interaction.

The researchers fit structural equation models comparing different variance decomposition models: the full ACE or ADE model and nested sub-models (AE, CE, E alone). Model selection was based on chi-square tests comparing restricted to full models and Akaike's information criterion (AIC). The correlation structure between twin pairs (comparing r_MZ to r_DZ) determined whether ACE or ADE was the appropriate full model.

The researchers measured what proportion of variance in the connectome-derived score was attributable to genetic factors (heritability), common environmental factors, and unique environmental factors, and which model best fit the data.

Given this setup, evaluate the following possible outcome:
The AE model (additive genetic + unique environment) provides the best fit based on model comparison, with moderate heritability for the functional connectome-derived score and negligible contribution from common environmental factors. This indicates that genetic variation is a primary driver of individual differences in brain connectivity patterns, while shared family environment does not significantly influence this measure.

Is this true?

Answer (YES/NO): NO